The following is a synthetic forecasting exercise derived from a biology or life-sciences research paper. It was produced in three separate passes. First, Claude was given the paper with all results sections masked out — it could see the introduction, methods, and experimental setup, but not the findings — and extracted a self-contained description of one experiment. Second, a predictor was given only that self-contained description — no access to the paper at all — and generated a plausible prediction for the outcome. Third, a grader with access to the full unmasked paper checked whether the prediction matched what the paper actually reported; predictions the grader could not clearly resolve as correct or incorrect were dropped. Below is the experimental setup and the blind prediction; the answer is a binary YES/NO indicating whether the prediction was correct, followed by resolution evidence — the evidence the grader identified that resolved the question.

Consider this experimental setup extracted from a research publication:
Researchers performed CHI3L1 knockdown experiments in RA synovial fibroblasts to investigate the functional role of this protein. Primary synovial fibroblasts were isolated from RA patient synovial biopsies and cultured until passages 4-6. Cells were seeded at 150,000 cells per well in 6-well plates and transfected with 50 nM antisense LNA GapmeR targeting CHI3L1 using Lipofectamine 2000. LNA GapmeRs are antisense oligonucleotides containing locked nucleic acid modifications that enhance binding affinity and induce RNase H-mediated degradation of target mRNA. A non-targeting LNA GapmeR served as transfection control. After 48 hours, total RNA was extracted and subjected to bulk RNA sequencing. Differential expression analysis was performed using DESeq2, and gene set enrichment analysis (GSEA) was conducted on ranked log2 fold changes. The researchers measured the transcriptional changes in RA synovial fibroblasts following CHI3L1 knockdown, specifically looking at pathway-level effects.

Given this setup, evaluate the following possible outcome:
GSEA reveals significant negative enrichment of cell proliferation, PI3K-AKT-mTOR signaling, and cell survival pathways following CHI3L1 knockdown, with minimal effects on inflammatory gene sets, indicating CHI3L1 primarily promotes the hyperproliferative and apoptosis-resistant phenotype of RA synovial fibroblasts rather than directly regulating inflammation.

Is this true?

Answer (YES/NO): NO